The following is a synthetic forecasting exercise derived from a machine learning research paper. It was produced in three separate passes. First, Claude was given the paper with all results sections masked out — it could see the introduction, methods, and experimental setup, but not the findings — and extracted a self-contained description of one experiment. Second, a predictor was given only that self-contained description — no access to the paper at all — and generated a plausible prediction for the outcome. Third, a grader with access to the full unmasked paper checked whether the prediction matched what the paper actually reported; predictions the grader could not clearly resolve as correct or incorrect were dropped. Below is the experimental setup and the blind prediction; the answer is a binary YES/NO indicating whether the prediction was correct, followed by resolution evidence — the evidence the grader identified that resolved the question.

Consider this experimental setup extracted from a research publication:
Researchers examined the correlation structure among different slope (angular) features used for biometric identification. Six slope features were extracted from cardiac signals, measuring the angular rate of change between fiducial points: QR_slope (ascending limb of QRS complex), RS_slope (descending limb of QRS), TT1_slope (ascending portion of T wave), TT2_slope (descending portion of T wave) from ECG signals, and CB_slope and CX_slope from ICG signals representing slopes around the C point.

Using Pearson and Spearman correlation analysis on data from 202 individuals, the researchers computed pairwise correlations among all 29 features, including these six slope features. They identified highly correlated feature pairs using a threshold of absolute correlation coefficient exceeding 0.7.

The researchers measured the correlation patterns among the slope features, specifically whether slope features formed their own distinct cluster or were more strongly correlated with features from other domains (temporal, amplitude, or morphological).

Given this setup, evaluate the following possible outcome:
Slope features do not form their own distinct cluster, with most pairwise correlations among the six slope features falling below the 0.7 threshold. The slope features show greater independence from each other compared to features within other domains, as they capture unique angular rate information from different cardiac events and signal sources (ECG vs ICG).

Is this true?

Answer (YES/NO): YES